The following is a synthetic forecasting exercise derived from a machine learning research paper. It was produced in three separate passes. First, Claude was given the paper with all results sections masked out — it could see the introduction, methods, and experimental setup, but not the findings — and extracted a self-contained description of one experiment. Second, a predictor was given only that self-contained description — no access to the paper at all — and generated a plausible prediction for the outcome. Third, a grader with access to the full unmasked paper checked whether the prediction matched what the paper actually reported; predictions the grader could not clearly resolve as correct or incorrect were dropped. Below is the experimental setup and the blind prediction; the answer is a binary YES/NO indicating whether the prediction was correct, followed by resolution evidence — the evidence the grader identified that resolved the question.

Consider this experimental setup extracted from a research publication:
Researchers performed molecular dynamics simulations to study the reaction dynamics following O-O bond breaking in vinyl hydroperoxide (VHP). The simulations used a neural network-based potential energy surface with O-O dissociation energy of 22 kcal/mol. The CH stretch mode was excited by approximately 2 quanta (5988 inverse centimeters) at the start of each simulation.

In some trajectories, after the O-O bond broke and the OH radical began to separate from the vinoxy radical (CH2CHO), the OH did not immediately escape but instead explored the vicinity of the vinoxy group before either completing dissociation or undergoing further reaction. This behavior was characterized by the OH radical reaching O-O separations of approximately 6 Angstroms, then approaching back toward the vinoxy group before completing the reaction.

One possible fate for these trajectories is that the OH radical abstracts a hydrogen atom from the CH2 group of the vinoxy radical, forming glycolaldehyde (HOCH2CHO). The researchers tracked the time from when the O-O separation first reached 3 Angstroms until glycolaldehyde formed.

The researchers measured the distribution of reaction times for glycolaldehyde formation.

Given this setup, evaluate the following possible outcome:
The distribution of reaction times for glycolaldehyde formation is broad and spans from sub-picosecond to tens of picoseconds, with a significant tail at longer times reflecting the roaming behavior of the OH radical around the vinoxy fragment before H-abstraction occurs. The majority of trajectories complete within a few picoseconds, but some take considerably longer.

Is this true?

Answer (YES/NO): NO